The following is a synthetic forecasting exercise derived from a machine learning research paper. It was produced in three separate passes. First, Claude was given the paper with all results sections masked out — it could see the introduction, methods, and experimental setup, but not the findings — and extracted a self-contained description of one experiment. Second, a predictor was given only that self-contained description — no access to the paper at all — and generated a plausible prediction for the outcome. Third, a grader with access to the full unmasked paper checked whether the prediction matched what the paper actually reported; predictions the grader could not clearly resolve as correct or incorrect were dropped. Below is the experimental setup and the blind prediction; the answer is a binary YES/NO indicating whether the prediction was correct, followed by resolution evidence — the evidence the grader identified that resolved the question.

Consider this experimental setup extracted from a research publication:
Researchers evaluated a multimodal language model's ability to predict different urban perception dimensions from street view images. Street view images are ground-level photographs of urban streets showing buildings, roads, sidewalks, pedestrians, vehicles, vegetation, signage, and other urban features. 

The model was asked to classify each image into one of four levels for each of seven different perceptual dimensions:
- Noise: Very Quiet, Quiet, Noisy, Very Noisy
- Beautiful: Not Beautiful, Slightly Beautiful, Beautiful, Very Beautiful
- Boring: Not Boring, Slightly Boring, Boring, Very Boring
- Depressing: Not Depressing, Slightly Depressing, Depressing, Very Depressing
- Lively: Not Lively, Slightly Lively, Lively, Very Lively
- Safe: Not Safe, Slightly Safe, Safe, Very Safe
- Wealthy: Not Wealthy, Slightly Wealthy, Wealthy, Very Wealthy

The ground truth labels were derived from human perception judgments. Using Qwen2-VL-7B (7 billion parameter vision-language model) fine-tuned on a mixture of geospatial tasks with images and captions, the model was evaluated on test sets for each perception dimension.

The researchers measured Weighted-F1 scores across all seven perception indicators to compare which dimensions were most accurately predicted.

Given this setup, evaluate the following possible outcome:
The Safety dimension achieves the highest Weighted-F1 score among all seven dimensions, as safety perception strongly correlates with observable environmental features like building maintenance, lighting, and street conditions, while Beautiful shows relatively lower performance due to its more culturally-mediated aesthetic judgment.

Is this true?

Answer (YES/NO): NO